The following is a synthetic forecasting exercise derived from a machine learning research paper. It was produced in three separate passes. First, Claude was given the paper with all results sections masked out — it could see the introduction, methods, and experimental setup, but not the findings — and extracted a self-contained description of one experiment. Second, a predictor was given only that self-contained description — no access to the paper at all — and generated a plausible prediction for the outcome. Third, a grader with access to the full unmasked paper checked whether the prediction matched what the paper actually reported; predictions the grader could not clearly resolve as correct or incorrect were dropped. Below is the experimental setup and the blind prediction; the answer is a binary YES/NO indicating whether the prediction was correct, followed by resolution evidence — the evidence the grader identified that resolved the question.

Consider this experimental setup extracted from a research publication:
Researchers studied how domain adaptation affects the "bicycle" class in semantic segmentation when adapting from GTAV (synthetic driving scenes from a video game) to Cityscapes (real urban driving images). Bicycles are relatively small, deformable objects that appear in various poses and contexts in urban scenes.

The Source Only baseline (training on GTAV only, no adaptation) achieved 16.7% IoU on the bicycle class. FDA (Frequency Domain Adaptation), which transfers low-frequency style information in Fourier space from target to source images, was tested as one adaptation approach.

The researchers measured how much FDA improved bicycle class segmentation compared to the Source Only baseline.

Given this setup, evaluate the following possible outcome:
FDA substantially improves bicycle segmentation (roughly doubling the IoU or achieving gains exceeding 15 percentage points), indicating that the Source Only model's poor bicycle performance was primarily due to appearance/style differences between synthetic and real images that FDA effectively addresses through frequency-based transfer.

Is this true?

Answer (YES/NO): YES